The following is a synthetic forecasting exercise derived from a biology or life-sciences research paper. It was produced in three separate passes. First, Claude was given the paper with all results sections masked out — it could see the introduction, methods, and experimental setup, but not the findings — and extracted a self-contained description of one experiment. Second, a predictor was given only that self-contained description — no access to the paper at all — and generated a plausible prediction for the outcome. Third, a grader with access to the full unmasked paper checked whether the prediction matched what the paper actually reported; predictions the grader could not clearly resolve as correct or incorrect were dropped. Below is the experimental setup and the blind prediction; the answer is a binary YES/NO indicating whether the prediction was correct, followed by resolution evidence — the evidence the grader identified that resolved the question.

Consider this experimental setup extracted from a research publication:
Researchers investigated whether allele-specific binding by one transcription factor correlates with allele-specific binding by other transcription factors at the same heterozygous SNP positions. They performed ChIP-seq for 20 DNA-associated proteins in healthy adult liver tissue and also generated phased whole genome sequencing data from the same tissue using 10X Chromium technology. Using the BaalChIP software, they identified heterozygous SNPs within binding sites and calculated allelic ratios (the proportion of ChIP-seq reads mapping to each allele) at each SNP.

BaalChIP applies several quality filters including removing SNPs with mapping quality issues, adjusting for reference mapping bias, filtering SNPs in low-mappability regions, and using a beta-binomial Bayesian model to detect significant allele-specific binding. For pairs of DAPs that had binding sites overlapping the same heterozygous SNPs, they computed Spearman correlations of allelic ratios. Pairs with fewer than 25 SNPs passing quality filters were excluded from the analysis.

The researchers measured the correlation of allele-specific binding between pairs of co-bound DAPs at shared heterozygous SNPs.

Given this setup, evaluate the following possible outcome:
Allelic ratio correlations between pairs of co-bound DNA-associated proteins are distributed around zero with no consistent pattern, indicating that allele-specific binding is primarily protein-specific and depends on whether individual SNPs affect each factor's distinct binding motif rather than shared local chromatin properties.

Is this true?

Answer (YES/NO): NO